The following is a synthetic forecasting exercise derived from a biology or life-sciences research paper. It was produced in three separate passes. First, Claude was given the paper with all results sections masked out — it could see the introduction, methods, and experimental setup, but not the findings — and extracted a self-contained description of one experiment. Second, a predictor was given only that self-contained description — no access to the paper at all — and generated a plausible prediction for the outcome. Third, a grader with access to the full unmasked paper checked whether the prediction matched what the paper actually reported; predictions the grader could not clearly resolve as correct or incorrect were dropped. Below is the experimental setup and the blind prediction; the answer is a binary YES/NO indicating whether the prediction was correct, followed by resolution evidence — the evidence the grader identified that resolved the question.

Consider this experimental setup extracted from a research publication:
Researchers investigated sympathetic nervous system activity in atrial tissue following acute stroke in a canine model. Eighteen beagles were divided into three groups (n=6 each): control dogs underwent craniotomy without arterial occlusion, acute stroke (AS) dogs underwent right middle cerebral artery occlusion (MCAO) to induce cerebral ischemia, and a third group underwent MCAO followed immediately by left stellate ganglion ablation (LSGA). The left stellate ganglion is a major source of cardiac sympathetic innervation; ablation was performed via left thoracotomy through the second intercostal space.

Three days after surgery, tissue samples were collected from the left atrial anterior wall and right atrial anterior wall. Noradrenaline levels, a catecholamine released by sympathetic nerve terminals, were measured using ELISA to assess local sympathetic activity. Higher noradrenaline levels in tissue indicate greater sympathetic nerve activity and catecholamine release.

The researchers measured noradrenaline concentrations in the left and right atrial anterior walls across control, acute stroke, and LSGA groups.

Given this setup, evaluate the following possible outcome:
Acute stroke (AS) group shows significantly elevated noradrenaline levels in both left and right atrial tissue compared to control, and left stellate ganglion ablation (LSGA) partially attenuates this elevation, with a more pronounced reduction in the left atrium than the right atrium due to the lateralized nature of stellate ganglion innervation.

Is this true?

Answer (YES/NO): NO